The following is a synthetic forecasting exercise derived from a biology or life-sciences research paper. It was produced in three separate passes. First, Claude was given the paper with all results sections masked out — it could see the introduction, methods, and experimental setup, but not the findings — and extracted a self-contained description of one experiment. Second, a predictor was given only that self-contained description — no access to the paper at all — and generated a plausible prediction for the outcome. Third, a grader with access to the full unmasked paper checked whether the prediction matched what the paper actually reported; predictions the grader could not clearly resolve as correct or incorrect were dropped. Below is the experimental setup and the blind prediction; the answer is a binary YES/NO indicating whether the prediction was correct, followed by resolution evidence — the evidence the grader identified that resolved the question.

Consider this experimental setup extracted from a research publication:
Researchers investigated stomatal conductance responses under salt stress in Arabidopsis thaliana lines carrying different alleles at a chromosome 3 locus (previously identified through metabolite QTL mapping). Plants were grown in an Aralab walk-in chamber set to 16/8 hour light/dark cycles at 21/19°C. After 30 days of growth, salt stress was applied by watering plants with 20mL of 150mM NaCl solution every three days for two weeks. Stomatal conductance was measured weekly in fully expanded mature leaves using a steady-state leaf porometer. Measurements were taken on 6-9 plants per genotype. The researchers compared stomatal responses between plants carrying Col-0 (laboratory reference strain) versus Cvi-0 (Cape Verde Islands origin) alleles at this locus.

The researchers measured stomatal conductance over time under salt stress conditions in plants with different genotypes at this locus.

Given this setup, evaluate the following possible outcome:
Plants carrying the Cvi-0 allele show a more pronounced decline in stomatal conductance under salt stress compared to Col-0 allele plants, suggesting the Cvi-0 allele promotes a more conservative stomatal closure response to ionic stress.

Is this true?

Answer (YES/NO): NO